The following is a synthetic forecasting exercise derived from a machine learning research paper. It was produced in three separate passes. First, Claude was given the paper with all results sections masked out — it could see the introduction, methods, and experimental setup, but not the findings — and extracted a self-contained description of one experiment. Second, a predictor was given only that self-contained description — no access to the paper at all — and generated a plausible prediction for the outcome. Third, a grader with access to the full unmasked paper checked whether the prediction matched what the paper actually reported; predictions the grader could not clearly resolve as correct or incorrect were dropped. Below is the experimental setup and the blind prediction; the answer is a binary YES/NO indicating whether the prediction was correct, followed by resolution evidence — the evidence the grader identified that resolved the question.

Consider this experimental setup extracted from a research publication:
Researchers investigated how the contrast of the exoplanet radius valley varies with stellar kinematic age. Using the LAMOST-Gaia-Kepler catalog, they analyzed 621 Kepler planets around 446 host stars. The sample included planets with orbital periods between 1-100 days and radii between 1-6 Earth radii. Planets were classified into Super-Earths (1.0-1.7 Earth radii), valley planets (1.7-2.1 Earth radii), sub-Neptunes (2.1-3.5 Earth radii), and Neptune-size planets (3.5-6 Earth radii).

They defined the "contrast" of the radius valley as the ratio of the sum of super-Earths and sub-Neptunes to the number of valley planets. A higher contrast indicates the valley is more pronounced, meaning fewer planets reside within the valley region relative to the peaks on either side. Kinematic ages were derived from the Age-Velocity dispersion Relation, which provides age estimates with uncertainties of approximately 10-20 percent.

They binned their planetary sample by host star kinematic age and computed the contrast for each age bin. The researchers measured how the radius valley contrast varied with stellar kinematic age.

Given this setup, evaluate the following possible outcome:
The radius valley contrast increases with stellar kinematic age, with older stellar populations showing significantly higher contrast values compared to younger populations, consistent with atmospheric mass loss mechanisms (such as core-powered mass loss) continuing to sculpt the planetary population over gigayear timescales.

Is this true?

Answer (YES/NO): YES